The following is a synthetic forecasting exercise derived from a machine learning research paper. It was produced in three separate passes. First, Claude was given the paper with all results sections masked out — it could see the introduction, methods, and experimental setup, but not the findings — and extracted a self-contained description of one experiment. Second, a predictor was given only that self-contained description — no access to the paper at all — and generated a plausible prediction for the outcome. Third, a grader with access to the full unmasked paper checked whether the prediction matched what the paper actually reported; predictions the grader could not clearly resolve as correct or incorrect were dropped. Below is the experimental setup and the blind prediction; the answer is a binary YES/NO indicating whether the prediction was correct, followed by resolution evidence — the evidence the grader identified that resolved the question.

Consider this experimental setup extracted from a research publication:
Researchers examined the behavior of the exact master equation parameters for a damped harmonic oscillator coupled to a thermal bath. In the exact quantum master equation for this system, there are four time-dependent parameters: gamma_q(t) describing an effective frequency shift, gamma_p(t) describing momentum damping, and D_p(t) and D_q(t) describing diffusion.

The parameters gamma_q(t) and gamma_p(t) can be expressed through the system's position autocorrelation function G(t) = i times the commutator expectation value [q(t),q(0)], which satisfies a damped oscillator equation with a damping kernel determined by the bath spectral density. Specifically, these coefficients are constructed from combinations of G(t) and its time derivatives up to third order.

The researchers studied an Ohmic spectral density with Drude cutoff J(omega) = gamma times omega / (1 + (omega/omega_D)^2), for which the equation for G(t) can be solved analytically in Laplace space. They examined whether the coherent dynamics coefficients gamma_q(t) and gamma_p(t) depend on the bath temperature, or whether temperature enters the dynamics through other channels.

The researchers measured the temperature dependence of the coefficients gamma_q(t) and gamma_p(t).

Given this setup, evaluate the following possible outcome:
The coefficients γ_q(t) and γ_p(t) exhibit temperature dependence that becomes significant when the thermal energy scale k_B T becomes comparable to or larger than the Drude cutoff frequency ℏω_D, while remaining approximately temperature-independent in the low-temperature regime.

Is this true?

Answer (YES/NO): NO